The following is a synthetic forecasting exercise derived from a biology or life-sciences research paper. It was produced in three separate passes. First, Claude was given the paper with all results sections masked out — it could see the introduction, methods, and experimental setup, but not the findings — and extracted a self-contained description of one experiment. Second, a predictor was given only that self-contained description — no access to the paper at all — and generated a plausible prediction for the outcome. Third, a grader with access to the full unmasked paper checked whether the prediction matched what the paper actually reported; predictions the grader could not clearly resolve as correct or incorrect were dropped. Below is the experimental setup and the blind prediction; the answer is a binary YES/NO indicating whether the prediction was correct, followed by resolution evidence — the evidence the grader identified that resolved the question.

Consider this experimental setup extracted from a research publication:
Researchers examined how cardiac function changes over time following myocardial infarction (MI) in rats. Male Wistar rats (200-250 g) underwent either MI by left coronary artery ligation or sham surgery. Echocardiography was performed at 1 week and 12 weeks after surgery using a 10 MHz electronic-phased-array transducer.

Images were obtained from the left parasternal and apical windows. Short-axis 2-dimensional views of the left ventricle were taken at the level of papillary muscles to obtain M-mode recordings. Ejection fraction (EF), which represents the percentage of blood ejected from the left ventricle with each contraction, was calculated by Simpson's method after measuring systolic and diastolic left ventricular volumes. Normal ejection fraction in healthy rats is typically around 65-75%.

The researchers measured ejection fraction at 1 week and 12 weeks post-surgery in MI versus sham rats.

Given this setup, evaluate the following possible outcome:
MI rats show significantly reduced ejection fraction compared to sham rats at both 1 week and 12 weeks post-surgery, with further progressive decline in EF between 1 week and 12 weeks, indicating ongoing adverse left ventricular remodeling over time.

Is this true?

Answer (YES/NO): NO